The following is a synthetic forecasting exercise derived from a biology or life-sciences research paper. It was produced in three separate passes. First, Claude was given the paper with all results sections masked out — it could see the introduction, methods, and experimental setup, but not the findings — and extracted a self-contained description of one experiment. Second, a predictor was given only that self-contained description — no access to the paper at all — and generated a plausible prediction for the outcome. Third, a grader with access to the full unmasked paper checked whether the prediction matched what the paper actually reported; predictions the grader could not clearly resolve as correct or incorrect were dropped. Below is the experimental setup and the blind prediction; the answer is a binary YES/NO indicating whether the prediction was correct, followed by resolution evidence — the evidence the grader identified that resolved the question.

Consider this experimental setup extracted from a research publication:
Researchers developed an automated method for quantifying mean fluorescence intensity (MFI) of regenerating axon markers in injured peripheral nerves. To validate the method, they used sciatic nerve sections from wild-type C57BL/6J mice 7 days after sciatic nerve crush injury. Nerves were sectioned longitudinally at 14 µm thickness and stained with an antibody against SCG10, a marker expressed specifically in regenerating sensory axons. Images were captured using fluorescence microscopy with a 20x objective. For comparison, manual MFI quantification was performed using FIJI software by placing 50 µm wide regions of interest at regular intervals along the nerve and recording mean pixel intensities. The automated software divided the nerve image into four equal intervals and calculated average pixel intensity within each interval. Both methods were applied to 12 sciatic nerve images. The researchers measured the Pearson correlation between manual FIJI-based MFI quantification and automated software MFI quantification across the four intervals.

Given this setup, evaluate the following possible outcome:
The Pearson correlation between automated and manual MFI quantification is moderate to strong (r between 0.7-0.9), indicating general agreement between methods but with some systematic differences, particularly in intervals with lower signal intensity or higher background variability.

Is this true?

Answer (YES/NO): NO